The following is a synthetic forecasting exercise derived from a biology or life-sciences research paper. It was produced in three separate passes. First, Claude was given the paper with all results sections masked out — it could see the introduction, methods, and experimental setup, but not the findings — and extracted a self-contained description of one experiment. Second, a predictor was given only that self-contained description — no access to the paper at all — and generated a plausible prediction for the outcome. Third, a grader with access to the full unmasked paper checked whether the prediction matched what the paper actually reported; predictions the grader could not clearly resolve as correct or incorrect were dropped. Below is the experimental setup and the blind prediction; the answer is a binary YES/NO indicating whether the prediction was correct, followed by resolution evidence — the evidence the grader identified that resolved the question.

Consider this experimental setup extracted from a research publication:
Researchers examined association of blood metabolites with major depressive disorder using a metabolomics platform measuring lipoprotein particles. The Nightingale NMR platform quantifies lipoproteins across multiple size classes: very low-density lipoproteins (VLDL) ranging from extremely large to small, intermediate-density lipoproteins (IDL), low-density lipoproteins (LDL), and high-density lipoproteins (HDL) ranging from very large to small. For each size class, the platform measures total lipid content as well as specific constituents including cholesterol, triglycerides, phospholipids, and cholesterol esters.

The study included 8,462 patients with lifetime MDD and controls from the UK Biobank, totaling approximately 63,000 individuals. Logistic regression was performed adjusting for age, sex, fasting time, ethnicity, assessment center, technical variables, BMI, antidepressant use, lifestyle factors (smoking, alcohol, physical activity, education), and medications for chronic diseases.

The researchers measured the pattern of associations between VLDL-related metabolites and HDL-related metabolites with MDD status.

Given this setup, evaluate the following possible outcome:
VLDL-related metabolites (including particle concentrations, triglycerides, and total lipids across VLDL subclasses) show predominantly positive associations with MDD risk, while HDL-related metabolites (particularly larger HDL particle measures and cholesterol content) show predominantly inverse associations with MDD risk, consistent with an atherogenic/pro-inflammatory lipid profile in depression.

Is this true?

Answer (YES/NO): YES